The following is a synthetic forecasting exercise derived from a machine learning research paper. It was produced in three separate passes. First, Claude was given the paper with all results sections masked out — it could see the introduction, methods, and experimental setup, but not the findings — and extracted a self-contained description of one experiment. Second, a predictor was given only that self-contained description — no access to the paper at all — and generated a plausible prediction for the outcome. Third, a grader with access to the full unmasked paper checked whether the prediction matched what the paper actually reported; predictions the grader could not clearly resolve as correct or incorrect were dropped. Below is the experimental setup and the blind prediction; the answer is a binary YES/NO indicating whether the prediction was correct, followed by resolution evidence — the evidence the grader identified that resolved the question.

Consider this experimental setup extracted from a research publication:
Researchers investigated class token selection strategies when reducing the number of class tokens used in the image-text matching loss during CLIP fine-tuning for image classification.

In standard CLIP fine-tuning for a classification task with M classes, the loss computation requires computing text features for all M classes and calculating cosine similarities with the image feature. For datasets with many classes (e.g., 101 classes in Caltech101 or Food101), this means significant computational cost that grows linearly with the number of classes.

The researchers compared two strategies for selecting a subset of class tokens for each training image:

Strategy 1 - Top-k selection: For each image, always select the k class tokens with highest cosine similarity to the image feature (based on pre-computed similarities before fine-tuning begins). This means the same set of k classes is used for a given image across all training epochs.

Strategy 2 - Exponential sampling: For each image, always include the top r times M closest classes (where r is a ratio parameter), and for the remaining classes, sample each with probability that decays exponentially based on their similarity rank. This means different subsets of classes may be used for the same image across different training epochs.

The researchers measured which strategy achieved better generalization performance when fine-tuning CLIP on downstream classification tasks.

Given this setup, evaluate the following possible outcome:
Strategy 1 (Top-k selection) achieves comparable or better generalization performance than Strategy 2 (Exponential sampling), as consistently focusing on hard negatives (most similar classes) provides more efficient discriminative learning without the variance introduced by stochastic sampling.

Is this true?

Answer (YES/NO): NO